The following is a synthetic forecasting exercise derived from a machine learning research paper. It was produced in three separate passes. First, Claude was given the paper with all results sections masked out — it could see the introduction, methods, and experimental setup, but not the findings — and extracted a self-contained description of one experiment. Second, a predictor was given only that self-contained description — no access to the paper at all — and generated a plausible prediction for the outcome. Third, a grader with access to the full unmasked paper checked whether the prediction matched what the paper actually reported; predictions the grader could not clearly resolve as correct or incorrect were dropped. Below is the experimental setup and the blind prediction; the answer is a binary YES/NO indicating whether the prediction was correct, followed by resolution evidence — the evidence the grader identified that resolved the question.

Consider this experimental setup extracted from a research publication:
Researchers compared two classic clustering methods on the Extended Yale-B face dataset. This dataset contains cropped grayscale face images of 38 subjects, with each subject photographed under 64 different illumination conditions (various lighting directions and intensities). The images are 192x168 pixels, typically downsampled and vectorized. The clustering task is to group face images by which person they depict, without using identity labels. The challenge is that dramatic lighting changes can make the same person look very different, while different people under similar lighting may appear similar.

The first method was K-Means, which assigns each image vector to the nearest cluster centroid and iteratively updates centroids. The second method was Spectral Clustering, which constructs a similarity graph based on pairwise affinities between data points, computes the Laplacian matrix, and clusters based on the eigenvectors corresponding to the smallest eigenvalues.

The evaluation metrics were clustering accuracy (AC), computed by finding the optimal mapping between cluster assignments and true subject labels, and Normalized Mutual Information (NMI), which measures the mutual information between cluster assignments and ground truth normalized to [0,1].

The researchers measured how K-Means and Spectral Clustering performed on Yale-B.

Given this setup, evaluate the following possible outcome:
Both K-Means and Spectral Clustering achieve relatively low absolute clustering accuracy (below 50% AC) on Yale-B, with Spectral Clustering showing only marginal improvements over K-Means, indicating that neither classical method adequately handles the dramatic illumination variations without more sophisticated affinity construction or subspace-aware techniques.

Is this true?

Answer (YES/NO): YES